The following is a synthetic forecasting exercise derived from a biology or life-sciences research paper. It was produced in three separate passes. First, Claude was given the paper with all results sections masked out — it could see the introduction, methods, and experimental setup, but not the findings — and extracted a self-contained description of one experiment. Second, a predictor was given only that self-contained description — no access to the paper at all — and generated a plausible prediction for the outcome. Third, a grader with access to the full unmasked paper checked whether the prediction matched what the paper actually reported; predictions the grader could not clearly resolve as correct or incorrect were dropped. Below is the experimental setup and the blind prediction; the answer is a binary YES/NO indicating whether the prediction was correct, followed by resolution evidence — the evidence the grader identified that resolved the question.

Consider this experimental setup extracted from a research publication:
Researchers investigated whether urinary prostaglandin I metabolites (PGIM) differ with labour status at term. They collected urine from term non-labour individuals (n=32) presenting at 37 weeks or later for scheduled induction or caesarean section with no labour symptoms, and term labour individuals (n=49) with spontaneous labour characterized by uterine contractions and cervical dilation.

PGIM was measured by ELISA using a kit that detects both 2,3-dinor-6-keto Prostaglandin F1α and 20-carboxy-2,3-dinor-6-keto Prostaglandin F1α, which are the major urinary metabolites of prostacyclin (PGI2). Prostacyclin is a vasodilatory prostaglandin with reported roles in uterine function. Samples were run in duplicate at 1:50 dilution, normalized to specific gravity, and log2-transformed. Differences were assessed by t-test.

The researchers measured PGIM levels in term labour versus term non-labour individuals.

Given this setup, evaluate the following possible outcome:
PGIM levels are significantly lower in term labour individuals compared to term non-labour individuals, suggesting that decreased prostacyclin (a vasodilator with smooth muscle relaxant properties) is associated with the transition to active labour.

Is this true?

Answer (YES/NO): NO